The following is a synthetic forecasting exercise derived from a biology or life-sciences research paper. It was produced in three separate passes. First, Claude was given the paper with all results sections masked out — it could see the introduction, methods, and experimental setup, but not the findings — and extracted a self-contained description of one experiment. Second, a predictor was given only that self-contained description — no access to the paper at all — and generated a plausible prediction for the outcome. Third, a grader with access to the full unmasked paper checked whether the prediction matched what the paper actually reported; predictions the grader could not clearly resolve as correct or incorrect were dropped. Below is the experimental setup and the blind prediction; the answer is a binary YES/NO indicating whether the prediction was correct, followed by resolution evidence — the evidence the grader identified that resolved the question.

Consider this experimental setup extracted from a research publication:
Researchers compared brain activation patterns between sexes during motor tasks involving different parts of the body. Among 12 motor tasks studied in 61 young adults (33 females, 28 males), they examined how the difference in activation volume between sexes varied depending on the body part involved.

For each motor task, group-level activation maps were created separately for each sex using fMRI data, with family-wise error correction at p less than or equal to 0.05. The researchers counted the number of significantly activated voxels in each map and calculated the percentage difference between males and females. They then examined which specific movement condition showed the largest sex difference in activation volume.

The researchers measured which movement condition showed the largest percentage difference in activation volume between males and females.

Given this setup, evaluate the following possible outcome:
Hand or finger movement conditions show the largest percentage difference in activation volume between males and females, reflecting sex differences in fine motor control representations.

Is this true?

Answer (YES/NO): NO